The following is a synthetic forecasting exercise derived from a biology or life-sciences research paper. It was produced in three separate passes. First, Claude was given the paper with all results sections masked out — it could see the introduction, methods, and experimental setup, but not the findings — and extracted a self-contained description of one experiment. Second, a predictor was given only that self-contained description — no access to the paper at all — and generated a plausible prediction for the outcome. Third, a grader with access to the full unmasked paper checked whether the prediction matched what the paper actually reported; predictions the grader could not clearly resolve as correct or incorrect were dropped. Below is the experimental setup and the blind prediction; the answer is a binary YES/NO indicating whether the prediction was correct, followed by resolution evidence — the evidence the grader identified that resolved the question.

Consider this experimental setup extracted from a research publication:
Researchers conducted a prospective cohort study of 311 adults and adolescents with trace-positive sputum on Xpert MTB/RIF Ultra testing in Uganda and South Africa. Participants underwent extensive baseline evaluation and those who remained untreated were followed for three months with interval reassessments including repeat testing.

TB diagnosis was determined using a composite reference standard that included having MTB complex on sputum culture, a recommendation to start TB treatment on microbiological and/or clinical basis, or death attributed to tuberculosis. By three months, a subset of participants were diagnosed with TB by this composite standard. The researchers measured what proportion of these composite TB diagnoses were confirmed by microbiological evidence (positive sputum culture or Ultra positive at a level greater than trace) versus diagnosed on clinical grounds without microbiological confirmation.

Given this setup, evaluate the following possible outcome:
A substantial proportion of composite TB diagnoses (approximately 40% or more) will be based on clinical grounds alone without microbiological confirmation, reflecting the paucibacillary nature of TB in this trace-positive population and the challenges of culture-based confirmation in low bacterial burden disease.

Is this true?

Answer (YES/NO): YES